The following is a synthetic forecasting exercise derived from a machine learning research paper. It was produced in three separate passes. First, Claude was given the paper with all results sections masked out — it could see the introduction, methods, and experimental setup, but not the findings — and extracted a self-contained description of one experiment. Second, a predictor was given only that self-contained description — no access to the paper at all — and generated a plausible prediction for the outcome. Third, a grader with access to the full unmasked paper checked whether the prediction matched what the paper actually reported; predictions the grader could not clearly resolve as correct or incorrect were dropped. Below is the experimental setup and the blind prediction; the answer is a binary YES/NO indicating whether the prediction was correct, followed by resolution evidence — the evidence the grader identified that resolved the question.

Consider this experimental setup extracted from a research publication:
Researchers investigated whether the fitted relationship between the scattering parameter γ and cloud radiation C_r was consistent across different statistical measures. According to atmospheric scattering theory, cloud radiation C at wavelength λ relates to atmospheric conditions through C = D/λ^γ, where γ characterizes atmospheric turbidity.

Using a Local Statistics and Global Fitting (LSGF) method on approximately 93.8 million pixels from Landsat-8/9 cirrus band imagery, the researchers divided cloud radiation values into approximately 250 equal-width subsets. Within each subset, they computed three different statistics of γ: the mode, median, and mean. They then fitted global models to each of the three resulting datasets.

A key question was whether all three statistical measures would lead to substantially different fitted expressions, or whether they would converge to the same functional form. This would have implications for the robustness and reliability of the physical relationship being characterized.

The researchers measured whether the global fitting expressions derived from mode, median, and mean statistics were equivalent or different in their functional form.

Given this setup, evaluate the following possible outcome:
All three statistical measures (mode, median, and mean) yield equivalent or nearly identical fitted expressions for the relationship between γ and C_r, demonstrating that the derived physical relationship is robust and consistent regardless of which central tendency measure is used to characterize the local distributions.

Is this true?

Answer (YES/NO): YES